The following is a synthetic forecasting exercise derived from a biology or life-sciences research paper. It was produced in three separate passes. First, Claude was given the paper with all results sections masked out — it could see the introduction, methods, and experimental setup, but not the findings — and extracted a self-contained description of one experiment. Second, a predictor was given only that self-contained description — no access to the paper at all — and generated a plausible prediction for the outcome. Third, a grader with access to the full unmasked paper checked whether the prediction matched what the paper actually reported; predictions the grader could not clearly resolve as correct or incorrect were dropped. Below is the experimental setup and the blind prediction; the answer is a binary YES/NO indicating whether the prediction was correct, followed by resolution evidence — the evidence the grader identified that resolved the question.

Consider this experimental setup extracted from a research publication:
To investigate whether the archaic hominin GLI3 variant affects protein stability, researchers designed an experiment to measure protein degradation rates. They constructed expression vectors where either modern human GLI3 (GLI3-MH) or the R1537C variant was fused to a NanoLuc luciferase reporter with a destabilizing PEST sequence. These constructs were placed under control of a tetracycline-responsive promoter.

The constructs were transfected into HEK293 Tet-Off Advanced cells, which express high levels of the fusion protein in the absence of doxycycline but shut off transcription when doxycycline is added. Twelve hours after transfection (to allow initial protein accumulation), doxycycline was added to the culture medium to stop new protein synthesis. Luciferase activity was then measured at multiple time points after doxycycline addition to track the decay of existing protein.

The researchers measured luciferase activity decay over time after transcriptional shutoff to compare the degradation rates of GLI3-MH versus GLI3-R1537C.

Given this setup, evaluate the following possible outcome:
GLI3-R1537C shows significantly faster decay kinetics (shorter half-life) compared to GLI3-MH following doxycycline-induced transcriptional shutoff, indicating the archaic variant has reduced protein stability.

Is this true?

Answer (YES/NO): NO